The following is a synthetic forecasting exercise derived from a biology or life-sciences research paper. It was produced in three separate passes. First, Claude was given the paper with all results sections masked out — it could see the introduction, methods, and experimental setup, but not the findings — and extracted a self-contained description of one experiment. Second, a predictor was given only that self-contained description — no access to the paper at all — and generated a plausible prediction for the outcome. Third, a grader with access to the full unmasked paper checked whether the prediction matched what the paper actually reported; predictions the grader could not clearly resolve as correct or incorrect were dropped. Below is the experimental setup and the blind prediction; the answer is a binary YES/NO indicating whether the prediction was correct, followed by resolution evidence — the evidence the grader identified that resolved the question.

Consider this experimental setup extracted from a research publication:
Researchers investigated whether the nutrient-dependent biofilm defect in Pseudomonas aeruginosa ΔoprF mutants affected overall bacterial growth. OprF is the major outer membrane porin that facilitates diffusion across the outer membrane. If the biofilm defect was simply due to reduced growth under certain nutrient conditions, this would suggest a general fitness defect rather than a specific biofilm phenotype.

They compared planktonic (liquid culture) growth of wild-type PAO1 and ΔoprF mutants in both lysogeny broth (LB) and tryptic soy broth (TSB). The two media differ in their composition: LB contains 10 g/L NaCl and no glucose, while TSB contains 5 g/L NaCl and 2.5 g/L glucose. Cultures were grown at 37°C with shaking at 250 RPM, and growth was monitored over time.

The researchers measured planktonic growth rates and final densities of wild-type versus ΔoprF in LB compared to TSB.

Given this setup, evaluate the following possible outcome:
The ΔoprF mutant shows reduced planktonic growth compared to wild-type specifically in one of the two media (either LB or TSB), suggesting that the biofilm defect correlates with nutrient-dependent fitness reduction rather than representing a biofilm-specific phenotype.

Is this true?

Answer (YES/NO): NO